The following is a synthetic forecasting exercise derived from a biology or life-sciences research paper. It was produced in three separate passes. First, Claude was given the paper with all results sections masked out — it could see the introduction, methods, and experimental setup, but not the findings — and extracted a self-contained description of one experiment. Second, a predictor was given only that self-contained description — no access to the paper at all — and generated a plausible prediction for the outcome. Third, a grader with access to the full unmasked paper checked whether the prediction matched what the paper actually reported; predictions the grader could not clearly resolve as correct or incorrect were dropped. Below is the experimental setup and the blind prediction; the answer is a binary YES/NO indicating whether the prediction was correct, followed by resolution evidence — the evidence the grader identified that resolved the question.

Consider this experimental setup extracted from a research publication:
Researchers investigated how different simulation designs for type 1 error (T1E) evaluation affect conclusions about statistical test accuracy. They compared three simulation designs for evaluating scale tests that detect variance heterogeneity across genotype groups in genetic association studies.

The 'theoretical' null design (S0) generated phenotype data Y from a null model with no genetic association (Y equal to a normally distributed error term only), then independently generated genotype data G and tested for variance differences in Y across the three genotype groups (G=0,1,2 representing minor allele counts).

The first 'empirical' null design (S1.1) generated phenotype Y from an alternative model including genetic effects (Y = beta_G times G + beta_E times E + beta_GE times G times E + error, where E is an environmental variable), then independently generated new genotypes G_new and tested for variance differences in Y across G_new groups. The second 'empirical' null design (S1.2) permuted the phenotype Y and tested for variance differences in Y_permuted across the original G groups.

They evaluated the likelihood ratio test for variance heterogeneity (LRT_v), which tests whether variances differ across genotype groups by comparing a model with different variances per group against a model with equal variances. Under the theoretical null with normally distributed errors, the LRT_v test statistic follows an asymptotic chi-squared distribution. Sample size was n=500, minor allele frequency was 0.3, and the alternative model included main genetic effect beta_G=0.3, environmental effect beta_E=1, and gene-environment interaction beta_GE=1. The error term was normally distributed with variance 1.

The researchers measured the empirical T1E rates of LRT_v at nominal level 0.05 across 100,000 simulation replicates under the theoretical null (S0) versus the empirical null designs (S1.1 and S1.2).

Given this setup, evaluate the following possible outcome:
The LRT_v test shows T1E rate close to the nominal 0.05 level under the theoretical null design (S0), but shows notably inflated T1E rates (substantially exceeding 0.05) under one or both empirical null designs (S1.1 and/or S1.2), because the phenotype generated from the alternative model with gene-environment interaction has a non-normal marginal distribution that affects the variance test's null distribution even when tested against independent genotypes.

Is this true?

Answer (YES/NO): YES